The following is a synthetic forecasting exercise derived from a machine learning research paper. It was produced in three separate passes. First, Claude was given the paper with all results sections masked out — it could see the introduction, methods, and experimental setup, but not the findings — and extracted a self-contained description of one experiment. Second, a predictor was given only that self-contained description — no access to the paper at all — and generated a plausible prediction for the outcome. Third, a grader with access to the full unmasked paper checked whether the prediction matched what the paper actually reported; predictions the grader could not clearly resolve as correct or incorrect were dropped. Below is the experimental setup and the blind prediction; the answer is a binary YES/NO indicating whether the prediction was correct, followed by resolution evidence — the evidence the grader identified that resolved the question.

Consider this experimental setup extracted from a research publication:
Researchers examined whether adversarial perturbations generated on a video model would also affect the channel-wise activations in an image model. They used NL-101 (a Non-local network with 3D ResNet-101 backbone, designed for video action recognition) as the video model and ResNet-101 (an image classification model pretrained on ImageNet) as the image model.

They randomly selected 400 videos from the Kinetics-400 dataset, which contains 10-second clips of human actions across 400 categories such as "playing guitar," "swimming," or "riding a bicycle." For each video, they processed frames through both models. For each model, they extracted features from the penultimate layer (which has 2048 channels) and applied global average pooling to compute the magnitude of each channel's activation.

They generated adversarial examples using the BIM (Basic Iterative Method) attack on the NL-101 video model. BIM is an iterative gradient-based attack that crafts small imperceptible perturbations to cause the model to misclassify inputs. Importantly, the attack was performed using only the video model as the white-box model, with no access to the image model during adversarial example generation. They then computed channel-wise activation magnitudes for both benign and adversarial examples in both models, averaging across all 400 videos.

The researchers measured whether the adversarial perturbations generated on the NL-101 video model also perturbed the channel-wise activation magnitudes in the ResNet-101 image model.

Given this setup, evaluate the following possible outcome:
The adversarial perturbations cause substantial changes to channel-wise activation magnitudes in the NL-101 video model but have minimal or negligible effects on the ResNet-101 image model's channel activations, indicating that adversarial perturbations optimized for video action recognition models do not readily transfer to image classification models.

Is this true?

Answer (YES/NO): NO